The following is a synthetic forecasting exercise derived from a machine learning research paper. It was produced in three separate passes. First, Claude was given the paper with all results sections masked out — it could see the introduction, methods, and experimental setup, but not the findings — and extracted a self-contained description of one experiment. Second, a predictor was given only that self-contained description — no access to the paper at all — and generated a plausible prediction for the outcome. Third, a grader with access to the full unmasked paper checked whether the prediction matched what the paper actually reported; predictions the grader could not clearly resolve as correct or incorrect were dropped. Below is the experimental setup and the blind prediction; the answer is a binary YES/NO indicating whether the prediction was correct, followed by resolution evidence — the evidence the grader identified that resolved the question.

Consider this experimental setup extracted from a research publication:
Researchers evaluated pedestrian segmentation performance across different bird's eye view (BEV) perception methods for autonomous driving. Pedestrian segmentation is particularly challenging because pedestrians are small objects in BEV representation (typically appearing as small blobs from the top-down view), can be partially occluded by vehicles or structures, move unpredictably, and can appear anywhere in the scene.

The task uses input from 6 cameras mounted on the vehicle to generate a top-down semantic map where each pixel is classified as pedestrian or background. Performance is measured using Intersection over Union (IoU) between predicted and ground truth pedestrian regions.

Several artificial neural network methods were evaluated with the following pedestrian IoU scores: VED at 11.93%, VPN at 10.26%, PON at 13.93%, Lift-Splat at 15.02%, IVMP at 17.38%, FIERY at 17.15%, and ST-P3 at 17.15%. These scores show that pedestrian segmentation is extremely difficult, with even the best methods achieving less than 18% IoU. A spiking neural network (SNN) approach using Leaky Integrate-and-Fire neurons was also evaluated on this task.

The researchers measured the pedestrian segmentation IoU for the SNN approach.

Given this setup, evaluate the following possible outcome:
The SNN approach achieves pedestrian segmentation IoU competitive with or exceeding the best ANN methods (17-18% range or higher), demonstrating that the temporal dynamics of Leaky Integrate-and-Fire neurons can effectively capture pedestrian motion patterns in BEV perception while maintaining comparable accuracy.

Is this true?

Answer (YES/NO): NO